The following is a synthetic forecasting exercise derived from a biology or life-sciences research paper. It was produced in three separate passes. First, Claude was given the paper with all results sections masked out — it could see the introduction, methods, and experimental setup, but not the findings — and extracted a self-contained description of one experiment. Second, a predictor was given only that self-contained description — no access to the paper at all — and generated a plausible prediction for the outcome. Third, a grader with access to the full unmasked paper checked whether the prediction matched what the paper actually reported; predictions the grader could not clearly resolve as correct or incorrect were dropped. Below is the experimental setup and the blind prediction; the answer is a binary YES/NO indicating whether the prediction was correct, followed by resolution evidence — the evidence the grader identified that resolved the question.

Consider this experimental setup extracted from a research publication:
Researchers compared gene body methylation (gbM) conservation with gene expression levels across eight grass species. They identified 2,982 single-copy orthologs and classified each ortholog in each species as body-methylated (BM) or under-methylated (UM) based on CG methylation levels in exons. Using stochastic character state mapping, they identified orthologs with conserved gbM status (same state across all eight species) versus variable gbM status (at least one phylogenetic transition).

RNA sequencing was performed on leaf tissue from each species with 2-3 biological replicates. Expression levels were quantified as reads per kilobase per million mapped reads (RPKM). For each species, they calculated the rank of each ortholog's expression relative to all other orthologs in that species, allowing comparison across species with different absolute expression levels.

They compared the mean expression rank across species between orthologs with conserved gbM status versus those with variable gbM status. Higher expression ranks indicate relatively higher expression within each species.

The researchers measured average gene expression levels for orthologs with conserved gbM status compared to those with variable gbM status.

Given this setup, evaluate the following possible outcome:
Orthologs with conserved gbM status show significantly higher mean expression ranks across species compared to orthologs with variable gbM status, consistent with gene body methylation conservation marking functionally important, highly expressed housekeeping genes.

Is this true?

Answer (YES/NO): YES